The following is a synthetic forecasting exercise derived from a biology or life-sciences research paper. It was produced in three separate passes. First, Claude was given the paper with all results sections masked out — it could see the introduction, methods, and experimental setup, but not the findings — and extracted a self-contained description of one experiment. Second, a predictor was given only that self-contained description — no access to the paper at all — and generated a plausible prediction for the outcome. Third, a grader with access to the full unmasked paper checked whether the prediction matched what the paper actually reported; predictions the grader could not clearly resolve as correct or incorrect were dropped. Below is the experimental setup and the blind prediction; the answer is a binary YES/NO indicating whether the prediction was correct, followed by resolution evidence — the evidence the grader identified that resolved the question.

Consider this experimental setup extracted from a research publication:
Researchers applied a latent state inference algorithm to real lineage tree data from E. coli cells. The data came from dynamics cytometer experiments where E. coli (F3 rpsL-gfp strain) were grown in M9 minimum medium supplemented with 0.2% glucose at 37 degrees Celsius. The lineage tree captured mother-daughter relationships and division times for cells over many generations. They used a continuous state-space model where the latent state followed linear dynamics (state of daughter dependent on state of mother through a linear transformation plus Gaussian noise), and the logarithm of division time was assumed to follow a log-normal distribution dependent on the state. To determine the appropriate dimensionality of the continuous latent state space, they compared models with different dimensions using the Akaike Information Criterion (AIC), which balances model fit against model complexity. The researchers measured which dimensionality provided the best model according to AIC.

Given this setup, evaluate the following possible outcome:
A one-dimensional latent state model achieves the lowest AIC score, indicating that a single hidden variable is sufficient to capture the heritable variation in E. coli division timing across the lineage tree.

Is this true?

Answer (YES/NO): NO